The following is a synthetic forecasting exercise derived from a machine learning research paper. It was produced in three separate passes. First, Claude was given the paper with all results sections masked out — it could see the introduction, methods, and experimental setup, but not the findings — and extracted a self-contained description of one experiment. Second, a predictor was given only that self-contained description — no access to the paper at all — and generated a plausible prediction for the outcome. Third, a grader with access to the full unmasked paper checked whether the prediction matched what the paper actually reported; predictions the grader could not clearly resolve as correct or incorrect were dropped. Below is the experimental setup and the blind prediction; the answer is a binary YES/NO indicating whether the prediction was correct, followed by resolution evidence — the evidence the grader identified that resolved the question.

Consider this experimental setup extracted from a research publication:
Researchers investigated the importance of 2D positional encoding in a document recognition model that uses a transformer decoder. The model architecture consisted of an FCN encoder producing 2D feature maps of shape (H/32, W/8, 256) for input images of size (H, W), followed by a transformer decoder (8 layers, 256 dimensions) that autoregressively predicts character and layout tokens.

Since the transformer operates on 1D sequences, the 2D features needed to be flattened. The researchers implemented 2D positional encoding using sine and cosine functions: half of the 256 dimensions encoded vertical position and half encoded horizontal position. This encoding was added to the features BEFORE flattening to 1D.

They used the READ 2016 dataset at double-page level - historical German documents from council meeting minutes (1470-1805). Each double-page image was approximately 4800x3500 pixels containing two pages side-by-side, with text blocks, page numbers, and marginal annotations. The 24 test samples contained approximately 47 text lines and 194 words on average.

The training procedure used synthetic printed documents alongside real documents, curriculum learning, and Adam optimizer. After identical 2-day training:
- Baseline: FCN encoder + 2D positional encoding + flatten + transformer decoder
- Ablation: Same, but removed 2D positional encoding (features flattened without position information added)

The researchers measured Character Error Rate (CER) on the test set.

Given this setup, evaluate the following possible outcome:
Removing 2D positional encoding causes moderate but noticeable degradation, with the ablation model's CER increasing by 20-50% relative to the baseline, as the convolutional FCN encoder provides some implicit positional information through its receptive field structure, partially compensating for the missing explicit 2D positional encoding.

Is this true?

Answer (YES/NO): NO